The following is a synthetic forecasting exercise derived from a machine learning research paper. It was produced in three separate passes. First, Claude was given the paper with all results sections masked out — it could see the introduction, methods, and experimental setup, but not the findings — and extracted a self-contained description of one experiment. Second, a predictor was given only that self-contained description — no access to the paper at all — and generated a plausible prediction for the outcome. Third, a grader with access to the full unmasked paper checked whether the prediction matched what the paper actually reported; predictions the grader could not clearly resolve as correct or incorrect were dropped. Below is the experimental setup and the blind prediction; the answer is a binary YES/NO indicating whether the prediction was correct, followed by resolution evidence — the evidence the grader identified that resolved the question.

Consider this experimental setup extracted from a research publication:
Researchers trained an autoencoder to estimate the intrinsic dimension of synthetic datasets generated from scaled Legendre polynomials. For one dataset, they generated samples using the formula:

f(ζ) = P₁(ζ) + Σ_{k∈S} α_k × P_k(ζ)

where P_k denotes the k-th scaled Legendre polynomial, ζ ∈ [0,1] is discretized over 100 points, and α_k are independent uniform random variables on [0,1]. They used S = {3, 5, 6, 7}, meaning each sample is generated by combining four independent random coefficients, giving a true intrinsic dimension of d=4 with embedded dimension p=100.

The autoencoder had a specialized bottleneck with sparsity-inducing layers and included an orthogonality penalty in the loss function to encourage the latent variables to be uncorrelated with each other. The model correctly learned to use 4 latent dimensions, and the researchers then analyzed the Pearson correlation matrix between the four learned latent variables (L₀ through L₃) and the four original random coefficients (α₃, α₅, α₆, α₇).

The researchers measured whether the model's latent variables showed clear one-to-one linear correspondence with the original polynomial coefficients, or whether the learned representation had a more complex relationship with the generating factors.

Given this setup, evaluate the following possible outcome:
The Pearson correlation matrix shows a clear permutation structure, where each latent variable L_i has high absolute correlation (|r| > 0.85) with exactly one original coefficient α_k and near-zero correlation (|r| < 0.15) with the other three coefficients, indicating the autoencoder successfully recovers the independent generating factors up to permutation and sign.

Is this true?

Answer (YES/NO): NO